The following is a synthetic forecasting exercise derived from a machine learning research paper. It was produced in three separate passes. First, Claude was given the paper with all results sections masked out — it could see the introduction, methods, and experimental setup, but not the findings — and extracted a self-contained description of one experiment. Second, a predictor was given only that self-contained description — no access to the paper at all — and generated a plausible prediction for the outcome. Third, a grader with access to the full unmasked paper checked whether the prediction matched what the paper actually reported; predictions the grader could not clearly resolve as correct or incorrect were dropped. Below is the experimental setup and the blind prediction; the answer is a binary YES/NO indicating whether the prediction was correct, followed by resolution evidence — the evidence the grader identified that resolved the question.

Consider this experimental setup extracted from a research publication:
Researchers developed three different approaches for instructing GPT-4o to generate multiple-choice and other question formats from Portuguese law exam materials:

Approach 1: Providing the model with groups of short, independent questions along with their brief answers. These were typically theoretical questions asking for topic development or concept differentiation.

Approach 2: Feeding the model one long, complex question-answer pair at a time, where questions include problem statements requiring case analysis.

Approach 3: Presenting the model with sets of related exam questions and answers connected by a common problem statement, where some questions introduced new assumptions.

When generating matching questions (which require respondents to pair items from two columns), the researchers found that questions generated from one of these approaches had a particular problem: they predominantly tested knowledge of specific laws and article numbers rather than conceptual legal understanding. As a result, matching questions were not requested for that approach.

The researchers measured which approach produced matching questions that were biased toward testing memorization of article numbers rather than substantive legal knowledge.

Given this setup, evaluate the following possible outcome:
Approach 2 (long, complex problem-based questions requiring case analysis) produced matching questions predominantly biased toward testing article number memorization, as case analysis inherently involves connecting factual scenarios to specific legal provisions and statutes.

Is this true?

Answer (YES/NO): NO